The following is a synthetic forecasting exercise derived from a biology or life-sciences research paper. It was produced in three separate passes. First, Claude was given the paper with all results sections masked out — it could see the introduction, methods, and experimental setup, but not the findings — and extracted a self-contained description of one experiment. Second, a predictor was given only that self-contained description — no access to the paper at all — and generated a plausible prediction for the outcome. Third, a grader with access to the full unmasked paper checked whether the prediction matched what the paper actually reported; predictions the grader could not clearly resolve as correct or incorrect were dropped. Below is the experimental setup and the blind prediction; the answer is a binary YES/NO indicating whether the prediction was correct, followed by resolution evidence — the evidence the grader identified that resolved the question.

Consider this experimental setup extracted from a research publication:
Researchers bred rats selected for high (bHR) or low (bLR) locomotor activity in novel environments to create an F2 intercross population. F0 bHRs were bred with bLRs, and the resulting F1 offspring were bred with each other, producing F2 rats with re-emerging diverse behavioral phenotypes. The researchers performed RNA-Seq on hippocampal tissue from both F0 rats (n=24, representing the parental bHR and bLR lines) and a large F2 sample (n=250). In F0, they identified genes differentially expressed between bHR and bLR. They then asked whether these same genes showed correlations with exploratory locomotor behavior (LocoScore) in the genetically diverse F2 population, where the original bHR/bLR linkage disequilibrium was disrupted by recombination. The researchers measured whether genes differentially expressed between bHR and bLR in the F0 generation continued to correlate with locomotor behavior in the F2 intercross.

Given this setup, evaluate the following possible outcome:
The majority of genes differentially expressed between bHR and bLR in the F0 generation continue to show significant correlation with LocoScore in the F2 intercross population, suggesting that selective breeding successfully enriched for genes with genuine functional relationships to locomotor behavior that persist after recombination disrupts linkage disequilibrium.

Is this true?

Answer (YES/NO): NO